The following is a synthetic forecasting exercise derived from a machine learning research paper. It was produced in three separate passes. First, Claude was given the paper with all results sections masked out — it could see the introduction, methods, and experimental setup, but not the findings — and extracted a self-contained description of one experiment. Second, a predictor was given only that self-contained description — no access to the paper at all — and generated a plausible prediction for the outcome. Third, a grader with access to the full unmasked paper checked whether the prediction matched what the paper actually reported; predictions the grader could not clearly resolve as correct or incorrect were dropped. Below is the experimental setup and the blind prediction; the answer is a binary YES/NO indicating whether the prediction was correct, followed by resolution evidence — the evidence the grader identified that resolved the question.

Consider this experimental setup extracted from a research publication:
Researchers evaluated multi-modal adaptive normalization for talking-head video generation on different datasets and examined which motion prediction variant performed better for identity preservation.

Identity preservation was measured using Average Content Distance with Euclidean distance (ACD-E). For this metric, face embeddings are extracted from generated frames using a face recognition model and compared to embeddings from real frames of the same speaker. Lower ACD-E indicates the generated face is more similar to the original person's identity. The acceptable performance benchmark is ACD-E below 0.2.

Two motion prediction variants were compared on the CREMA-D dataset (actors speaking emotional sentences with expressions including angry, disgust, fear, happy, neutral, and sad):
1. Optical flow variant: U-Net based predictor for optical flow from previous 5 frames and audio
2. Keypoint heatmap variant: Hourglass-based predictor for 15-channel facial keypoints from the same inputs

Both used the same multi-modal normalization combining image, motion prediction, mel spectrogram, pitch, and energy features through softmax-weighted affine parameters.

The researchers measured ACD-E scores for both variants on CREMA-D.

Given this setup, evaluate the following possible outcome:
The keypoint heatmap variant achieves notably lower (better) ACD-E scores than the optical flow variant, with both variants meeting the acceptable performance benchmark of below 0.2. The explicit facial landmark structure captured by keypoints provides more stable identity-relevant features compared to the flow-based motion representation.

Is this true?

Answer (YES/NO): NO